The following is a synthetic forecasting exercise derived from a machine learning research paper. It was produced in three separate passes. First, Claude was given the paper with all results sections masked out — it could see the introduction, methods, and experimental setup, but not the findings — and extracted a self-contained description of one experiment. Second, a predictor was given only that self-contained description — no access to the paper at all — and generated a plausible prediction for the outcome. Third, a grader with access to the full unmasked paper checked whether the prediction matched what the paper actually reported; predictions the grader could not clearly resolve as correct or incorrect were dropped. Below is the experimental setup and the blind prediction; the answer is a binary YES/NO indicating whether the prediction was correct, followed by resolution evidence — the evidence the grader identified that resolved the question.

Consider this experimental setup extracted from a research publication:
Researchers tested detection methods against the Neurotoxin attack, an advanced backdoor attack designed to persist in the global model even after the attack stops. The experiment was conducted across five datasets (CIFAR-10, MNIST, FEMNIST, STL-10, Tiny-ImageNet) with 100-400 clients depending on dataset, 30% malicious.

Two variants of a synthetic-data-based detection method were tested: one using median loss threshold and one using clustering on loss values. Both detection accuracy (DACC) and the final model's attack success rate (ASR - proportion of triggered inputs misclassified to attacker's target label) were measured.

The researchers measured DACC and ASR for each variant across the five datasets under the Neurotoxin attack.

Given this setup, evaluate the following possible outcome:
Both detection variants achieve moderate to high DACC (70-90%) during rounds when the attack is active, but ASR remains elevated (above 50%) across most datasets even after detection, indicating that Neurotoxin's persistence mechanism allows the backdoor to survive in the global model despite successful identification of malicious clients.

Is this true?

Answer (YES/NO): NO